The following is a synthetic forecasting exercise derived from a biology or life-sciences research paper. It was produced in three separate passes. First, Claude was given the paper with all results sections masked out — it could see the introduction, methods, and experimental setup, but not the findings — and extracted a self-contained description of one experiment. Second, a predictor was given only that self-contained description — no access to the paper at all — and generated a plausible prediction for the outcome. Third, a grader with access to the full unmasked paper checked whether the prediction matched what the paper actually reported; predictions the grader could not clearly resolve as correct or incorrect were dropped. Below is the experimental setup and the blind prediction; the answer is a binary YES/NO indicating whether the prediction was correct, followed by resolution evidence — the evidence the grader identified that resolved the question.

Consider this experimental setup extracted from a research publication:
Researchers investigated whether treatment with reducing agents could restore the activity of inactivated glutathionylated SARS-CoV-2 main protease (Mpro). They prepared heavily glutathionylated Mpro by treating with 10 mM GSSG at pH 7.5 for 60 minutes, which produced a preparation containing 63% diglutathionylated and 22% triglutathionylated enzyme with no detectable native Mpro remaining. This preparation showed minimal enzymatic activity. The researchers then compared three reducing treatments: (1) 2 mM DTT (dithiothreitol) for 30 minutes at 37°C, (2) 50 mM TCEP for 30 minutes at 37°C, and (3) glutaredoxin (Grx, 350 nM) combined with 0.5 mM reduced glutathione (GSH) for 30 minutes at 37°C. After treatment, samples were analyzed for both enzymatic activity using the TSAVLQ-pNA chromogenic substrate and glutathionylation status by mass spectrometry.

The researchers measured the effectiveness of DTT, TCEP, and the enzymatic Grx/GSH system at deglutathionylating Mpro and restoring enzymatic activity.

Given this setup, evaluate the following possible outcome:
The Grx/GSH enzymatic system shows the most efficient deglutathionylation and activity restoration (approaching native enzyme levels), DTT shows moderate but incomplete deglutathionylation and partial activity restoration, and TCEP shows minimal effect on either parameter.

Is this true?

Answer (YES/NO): NO